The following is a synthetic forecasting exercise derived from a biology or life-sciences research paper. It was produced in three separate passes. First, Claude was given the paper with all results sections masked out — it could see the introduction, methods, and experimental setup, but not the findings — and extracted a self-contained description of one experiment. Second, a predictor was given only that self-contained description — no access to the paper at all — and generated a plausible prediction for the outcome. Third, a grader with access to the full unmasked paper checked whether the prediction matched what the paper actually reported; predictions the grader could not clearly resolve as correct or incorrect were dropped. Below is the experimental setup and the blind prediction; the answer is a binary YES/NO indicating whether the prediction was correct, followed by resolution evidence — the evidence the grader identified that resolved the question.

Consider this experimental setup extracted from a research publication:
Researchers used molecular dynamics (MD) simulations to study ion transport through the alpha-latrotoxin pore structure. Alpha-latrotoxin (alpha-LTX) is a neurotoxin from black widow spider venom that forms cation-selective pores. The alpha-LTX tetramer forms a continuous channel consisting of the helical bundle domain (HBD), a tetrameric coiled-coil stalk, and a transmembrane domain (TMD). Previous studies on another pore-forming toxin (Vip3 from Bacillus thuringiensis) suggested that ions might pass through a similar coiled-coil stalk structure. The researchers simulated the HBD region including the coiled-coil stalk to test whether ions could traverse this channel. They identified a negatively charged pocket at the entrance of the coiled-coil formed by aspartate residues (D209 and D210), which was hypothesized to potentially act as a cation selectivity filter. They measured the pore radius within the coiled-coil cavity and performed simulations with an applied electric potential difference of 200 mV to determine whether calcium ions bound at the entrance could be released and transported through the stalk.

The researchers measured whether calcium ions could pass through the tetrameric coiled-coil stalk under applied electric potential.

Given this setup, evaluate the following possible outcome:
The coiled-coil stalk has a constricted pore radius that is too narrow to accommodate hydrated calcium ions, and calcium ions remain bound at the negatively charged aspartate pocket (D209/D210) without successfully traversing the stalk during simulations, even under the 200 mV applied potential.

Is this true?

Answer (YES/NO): YES